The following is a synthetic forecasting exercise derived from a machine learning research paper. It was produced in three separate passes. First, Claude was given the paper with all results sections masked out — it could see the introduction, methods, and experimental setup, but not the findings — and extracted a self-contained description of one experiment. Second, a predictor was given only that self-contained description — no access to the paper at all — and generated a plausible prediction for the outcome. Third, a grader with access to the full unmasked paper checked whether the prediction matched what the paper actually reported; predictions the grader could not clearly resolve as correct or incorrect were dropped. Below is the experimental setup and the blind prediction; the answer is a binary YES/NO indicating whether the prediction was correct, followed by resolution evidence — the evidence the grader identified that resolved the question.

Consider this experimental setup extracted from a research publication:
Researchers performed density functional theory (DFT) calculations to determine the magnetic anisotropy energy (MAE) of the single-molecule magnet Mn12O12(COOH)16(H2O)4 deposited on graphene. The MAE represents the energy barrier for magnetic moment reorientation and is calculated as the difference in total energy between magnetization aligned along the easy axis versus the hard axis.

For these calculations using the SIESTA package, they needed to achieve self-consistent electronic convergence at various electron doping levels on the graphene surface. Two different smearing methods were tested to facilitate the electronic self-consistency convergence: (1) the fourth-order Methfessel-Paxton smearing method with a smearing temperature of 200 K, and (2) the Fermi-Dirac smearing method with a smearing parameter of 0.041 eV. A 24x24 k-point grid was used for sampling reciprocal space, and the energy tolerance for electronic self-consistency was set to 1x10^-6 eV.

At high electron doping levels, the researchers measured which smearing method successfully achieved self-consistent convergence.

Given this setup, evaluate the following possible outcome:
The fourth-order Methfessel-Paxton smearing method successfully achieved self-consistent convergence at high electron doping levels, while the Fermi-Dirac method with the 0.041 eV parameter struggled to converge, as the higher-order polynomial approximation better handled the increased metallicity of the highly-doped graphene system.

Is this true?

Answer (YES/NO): NO